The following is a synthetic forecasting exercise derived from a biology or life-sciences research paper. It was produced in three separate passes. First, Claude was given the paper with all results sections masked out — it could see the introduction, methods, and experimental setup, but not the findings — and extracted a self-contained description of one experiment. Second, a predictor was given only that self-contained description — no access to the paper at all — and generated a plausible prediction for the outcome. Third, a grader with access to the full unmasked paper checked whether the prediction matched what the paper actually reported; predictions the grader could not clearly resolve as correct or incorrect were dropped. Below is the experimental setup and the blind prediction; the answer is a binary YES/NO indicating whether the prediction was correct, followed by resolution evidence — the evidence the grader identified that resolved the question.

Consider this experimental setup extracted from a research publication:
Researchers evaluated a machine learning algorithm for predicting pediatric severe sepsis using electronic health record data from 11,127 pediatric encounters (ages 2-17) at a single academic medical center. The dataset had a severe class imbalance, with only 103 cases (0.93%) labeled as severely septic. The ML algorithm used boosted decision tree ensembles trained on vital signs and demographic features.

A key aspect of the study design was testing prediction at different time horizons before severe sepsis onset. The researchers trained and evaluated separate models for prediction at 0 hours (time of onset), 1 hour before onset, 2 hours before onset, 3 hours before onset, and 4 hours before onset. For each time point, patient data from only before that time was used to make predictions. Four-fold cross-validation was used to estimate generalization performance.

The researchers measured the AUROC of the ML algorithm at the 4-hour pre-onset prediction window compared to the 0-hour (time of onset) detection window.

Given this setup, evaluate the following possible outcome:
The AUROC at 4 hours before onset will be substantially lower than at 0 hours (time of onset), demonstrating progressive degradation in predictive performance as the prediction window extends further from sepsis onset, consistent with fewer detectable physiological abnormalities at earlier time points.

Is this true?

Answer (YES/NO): YES